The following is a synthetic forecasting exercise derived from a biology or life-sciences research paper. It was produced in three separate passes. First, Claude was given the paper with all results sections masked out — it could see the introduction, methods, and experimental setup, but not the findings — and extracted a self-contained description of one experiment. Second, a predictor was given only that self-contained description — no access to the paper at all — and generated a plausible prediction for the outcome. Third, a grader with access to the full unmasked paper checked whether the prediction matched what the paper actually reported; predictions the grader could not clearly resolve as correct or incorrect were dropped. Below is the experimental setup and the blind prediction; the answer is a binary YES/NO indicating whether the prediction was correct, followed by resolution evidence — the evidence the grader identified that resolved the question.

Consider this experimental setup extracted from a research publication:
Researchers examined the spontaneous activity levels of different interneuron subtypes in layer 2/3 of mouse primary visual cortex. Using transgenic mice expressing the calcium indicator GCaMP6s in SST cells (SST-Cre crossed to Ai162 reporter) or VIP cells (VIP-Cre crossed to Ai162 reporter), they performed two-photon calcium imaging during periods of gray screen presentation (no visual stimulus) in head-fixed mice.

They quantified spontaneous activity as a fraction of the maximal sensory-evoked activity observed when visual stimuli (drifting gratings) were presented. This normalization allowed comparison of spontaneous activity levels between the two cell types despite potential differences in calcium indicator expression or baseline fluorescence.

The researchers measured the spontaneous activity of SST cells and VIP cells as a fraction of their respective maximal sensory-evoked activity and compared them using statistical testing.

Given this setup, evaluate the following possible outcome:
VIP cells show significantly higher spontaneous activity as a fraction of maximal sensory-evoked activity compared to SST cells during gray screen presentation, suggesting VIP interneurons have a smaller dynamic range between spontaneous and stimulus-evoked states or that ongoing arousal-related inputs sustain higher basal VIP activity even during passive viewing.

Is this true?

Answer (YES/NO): YES